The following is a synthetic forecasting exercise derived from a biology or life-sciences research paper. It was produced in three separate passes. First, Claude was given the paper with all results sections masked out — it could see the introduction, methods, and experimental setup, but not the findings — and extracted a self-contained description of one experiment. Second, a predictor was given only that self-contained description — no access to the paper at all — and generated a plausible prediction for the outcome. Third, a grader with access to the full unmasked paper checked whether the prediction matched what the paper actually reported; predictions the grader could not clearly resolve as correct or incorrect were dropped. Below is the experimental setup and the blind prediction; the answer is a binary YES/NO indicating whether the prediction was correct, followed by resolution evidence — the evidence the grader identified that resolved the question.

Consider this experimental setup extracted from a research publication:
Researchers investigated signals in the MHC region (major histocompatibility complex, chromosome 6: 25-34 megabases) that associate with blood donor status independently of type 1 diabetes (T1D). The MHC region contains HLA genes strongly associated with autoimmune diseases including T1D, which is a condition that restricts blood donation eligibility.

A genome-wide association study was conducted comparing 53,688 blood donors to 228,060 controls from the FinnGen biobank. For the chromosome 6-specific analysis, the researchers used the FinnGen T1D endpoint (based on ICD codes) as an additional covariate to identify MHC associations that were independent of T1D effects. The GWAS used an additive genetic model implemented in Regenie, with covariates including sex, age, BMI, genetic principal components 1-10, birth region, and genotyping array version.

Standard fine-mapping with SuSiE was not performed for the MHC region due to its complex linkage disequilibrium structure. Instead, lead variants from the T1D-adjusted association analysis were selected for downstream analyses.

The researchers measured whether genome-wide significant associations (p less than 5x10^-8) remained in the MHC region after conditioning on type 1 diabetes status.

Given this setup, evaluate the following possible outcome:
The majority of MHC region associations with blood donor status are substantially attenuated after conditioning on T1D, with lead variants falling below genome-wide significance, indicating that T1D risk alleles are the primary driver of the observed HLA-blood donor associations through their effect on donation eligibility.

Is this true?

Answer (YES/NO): NO